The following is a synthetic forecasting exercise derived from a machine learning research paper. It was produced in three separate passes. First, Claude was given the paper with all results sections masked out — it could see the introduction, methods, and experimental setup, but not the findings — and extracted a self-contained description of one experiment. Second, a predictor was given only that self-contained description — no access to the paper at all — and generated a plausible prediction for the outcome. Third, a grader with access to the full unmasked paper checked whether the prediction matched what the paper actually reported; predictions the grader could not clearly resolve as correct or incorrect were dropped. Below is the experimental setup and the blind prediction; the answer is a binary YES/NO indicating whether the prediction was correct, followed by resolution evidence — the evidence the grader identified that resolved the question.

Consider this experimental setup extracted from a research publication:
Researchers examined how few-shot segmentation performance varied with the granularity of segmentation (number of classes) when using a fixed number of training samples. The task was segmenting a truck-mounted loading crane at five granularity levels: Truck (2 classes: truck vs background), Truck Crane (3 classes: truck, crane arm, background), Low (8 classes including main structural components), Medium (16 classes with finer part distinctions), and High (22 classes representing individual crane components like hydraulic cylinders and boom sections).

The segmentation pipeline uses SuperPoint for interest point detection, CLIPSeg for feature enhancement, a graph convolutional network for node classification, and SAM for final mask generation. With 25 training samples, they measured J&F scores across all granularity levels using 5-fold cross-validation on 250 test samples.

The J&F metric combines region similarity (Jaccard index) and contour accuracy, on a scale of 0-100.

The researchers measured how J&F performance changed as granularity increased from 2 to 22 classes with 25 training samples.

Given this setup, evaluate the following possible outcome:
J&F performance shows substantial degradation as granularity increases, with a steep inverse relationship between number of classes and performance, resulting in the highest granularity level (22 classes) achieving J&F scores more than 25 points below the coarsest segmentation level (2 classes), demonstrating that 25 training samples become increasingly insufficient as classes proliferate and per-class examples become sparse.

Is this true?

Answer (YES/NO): YES